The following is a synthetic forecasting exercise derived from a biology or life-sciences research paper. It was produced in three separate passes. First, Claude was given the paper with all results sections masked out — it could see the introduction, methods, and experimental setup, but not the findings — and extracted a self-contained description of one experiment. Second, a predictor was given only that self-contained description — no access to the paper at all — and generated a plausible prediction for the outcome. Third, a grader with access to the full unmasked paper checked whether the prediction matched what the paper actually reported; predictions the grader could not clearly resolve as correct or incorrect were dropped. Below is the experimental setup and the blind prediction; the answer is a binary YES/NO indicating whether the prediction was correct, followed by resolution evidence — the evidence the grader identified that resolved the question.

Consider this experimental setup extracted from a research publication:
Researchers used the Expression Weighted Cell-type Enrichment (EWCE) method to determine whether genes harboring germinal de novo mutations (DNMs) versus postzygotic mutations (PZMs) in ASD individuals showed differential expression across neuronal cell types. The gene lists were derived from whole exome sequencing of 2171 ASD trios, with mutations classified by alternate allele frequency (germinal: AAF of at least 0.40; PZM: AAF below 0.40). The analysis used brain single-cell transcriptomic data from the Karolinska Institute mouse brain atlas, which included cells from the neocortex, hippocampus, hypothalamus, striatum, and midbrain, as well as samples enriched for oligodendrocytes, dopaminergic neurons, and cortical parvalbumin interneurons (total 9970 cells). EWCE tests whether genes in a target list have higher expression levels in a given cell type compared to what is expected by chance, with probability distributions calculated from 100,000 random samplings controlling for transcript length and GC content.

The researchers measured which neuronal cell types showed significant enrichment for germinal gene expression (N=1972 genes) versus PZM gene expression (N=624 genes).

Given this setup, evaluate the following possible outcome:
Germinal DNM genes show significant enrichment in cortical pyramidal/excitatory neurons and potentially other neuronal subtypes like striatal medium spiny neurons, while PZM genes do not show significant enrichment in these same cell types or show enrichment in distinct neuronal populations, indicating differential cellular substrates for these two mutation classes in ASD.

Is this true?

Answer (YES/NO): NO